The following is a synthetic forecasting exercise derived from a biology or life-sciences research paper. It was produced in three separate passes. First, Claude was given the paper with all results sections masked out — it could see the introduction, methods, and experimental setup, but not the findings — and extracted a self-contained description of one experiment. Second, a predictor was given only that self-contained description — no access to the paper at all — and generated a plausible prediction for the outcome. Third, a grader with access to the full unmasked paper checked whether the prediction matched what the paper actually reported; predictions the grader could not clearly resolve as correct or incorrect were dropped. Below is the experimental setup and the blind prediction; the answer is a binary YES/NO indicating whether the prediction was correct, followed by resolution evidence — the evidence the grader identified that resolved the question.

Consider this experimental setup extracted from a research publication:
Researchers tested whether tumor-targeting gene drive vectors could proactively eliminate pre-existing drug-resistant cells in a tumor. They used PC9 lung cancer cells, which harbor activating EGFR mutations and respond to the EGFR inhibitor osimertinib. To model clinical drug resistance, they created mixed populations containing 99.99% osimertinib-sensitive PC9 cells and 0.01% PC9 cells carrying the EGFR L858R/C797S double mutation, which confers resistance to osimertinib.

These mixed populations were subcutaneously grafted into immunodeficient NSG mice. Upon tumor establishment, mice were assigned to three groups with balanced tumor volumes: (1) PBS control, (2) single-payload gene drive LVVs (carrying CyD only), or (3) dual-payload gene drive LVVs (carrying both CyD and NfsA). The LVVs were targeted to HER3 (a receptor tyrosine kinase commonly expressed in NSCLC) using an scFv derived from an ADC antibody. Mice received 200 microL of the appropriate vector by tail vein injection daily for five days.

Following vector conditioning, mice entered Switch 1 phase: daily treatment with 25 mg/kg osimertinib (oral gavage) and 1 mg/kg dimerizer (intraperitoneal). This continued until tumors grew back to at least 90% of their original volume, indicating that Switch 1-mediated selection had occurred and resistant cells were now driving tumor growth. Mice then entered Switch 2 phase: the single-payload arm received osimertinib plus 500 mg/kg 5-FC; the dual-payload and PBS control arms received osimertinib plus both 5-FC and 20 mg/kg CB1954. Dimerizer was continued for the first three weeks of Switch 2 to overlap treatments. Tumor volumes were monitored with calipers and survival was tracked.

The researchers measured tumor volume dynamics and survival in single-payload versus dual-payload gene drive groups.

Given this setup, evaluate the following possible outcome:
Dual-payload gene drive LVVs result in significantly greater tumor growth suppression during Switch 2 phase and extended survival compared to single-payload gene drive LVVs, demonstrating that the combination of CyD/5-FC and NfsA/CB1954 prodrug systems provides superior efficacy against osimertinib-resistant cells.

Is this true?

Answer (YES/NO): NO